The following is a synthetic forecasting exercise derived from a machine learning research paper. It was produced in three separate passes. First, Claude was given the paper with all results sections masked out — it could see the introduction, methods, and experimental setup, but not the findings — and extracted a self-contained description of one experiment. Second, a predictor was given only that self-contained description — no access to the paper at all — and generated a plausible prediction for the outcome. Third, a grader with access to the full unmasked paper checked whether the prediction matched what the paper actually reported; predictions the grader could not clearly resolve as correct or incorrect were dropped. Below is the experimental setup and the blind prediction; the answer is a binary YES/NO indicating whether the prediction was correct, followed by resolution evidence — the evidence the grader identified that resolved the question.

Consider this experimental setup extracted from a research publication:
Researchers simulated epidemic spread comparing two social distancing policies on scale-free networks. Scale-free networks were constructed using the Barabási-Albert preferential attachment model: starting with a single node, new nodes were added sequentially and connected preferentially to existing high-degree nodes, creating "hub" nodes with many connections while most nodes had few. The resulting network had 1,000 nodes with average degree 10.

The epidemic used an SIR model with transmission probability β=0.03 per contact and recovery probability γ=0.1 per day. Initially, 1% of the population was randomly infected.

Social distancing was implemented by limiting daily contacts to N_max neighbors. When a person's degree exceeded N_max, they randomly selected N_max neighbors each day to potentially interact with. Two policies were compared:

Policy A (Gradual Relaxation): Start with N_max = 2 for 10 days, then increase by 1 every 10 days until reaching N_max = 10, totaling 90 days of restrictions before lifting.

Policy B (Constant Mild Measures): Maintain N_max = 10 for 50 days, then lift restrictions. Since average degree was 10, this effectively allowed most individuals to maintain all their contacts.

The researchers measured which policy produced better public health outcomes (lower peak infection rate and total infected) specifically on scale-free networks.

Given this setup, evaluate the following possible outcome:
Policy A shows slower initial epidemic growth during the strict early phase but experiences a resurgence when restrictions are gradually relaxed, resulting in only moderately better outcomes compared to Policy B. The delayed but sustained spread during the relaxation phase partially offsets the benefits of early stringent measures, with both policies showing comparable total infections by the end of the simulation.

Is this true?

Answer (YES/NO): NO